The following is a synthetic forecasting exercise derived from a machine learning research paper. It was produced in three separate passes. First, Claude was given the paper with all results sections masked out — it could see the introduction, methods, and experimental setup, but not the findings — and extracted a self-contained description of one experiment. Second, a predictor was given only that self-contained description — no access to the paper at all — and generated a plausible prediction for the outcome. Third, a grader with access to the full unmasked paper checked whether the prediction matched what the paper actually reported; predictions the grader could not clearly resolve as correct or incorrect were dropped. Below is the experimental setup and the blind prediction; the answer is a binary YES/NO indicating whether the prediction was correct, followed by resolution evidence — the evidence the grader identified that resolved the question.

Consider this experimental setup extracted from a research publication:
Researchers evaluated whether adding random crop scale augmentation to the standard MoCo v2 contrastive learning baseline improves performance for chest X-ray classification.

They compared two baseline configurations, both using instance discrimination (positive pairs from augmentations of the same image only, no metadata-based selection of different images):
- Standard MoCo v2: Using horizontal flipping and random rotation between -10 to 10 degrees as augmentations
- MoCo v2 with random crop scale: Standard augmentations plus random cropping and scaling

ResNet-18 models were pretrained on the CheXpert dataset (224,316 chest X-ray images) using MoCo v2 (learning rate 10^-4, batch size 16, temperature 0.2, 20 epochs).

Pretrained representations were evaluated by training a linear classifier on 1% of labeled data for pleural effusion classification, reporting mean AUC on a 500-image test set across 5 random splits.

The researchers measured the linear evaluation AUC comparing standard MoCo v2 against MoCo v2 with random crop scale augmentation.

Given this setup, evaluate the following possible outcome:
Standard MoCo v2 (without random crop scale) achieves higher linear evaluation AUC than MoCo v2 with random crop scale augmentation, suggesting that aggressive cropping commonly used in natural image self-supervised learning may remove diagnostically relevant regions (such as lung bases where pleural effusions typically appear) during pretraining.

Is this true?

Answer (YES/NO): NO